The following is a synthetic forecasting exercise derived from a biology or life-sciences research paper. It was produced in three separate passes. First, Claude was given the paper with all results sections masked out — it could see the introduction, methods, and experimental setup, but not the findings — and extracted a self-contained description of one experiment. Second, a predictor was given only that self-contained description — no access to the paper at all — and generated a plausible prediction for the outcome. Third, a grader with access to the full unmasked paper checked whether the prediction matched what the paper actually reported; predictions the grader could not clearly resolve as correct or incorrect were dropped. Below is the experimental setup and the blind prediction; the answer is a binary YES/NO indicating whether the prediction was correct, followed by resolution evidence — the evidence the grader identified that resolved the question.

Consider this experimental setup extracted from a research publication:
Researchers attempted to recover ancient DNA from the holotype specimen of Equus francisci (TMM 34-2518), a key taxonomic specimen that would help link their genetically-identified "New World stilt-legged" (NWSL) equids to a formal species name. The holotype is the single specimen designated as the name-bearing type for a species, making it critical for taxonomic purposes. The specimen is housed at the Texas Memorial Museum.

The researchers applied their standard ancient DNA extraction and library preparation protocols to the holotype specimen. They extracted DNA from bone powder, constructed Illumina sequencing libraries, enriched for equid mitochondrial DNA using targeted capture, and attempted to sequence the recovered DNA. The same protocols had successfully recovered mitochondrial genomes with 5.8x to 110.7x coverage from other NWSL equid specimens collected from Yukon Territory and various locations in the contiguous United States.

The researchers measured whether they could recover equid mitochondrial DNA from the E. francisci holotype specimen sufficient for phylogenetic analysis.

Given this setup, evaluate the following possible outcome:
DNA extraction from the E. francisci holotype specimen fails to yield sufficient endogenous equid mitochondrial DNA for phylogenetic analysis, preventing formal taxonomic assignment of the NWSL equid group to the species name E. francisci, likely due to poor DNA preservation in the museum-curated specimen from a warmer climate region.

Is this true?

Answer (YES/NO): NO